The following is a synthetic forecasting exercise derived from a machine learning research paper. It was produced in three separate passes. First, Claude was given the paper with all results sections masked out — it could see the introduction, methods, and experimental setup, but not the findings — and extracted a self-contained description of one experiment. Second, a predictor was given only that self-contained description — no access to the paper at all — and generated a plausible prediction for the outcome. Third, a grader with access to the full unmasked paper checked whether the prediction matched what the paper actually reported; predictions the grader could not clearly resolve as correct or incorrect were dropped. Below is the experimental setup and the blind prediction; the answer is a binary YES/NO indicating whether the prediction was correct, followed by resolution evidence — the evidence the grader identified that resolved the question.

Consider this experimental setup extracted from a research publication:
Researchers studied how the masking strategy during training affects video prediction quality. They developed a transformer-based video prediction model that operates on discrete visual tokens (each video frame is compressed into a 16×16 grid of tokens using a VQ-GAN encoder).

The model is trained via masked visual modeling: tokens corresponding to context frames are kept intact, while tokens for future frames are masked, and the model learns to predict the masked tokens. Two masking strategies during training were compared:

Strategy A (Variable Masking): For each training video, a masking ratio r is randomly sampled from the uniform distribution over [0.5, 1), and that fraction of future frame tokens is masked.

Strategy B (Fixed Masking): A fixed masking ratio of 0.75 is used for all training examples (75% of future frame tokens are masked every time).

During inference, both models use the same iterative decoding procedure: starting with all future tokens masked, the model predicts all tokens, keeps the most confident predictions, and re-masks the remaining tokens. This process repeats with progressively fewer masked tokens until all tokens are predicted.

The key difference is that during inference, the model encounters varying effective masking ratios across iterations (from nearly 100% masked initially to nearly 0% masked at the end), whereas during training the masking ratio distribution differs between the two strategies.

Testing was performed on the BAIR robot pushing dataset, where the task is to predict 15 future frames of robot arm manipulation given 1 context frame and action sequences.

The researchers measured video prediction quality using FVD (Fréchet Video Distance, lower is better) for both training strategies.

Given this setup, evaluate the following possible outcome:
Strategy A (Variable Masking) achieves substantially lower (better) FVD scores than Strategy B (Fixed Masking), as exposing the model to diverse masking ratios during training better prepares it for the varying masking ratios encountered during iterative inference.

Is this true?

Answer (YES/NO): YES